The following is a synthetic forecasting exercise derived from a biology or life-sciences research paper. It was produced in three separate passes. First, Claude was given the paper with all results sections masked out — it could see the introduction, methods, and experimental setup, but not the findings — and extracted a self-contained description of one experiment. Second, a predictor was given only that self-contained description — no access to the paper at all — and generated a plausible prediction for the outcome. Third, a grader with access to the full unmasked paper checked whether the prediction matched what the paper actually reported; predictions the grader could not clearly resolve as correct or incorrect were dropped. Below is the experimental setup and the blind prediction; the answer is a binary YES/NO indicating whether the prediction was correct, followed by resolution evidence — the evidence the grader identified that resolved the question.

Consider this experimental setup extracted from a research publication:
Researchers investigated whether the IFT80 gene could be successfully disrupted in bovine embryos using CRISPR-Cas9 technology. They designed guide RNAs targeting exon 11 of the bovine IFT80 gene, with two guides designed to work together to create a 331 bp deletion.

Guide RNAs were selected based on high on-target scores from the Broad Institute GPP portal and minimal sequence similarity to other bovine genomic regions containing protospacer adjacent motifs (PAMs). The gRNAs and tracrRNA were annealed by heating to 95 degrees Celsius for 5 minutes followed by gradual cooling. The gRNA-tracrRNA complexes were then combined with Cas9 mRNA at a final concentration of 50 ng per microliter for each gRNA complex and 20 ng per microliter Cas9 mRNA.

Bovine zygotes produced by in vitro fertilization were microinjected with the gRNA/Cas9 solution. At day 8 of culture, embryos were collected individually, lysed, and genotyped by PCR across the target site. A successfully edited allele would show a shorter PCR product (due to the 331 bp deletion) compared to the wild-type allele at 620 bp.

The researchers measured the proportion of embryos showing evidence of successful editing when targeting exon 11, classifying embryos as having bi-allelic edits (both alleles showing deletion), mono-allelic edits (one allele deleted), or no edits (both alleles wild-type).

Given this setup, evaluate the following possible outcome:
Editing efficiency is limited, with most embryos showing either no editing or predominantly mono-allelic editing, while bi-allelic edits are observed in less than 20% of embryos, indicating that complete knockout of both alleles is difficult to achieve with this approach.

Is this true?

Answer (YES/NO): NO